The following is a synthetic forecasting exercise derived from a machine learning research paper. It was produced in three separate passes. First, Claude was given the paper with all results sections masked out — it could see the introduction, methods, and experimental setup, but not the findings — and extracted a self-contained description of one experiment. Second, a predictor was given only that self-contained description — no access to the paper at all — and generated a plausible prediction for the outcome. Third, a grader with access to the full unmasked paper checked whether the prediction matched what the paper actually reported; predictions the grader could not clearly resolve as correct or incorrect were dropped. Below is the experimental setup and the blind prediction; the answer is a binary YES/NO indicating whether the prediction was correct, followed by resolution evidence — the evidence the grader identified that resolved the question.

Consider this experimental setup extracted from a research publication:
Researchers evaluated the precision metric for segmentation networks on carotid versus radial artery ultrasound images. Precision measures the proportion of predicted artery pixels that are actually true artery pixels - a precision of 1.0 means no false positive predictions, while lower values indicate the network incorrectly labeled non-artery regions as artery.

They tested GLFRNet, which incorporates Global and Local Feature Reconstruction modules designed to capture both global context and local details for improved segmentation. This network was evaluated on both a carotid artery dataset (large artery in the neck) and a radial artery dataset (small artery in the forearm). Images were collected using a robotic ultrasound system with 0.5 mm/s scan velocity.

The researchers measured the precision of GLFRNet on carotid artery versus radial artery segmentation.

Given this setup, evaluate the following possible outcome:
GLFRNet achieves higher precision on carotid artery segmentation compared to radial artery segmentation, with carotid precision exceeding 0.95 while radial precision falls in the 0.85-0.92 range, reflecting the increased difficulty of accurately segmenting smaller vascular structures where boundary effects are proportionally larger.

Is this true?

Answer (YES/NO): NO